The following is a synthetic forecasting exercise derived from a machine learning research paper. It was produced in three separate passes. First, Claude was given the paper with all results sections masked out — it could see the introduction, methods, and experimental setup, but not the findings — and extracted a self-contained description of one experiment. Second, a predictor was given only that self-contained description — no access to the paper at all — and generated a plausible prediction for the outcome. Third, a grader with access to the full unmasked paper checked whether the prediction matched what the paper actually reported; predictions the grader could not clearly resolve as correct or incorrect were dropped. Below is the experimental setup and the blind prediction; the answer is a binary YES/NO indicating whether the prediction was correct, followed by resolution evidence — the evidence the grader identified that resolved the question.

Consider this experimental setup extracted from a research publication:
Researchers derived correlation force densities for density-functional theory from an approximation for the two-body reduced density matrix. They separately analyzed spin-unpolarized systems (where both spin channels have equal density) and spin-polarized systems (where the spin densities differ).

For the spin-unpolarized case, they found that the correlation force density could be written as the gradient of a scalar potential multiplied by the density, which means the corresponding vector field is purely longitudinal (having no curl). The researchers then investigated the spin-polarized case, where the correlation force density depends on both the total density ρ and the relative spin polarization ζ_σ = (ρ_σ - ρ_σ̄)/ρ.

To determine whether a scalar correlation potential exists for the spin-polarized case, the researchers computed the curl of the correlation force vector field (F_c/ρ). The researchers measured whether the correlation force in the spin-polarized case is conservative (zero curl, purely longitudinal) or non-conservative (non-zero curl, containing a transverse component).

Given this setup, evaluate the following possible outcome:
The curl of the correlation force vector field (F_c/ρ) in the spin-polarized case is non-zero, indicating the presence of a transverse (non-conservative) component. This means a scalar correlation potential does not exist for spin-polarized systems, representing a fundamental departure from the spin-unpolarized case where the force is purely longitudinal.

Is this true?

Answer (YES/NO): YES